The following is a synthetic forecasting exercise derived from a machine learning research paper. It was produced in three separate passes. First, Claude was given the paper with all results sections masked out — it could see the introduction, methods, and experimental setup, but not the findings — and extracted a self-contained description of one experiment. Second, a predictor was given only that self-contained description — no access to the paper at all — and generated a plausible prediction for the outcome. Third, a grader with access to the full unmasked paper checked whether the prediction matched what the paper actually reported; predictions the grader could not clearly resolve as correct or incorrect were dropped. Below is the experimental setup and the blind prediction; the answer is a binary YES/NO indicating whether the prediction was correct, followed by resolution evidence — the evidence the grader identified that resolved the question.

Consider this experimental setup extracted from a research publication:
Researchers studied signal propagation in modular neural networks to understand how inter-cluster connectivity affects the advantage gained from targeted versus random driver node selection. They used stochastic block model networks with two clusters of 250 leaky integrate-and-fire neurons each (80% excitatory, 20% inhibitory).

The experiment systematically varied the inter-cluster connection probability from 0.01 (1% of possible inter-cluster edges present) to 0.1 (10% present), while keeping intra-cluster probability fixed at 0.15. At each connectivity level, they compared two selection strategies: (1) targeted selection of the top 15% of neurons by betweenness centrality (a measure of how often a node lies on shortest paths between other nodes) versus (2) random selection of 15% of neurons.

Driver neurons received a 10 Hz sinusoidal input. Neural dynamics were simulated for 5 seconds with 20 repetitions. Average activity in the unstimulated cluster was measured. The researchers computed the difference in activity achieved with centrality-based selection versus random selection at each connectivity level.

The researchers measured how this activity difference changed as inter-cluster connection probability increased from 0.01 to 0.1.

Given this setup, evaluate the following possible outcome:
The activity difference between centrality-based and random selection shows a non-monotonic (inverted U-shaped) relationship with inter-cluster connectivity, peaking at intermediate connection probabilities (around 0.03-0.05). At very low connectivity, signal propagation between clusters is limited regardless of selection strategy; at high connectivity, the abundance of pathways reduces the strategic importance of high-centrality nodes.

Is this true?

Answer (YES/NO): NO